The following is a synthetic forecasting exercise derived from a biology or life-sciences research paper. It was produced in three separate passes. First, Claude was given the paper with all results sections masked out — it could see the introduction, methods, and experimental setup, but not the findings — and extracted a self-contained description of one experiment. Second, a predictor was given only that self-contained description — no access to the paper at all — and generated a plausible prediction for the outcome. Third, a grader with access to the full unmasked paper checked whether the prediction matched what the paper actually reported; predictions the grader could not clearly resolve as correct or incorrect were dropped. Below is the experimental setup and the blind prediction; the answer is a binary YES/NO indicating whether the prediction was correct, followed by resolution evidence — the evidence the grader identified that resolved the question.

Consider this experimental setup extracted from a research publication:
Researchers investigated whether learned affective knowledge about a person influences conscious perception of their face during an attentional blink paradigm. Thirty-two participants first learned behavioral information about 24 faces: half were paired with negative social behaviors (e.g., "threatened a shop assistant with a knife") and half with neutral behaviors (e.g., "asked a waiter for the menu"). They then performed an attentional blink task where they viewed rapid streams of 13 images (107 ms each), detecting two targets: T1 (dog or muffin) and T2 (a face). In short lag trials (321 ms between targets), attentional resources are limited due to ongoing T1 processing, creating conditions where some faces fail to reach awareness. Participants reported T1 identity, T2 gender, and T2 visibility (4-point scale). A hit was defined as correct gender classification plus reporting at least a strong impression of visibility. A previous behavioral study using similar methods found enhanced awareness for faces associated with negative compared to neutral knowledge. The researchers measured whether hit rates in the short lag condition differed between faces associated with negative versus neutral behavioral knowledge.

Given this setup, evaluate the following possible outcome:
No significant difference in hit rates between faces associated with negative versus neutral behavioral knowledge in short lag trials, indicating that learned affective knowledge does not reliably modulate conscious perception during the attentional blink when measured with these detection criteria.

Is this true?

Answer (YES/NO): NO